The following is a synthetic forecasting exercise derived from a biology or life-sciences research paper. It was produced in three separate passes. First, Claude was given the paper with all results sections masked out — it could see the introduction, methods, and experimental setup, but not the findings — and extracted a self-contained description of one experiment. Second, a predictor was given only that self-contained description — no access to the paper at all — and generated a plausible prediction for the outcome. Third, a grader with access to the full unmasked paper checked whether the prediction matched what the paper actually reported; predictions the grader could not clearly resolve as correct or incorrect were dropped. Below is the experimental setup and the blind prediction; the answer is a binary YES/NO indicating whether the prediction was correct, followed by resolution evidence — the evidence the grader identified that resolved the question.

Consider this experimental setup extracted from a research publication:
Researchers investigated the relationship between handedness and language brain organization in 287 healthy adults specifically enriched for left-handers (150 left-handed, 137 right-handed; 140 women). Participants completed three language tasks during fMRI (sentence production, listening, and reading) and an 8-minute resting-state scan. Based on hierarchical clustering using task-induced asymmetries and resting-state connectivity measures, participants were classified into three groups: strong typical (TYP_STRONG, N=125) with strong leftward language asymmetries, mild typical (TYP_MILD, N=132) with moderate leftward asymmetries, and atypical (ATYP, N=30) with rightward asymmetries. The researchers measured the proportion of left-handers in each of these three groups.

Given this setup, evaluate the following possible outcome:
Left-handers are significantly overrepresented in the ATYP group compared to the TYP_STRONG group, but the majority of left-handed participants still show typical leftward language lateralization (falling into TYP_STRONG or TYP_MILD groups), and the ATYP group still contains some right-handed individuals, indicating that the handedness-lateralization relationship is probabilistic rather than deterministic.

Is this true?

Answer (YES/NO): YES